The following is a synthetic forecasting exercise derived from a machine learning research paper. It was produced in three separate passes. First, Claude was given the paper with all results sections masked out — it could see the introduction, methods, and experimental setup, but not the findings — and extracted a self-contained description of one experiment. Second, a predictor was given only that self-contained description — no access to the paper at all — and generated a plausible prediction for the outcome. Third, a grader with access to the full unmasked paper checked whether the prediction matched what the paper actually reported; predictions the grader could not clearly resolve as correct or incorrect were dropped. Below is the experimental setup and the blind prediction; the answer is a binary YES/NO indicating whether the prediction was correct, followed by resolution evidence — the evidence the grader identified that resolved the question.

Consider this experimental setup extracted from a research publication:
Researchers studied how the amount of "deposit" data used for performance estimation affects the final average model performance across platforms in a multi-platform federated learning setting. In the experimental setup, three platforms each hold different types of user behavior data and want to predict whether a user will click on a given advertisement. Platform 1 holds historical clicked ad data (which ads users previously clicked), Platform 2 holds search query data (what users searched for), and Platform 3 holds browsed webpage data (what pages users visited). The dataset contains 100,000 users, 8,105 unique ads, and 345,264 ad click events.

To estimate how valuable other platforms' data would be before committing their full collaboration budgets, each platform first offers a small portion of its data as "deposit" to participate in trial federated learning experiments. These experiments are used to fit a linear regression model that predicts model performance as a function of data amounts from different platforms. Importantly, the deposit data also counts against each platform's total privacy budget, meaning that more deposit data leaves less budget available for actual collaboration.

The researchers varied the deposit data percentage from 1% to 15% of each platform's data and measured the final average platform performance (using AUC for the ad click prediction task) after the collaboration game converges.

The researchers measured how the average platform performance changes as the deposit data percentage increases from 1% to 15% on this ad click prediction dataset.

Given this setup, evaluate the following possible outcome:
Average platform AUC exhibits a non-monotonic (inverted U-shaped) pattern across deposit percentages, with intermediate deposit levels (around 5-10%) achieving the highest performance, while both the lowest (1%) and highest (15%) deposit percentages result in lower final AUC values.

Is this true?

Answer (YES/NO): YES